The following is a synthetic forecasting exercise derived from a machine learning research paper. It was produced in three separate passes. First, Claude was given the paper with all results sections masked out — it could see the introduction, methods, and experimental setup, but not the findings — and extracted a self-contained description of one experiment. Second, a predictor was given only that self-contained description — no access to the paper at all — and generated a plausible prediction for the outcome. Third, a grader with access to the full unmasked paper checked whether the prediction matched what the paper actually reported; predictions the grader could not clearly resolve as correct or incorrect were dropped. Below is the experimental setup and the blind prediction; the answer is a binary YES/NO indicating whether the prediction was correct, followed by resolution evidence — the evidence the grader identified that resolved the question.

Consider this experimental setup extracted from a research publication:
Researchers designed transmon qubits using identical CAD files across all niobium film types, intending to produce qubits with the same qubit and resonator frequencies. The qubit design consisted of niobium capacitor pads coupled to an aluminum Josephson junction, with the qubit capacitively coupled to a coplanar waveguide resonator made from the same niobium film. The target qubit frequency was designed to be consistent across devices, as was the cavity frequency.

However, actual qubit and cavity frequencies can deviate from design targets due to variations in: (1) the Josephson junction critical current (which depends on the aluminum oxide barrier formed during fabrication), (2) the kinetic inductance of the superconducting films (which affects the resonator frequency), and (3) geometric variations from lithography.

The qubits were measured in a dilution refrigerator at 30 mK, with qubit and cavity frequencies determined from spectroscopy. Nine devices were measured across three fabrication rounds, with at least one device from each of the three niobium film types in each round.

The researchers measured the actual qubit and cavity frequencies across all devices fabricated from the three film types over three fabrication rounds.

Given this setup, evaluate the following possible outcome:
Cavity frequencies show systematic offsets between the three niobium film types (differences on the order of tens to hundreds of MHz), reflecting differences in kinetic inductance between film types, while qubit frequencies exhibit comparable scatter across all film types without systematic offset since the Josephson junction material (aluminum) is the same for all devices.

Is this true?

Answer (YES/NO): YES